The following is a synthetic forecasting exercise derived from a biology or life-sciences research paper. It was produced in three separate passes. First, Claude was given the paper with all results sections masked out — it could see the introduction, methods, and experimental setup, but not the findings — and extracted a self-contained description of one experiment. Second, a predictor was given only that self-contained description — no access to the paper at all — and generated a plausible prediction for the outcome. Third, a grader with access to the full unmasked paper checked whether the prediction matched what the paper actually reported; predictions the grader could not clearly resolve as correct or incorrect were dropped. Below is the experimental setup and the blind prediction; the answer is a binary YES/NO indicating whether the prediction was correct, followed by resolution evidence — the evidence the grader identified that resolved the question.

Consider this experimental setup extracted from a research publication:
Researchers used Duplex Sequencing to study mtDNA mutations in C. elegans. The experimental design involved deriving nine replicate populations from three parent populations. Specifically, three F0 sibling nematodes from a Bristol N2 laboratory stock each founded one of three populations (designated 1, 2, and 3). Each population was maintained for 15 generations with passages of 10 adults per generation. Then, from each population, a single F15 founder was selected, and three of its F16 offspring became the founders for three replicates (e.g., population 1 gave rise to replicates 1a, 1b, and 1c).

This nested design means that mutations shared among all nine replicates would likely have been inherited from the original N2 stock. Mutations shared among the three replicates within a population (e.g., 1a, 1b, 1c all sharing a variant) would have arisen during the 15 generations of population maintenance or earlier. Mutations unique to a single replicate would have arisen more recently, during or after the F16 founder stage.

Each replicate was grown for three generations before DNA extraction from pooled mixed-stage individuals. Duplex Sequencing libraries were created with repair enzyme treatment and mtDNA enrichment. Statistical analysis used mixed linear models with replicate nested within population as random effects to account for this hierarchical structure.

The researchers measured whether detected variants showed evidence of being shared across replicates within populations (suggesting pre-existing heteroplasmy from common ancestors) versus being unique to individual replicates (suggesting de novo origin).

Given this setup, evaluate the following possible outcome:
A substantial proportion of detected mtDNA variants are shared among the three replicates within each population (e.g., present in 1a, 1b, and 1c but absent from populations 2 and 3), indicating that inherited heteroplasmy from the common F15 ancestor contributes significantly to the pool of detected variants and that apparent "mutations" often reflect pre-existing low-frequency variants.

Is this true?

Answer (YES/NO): NO